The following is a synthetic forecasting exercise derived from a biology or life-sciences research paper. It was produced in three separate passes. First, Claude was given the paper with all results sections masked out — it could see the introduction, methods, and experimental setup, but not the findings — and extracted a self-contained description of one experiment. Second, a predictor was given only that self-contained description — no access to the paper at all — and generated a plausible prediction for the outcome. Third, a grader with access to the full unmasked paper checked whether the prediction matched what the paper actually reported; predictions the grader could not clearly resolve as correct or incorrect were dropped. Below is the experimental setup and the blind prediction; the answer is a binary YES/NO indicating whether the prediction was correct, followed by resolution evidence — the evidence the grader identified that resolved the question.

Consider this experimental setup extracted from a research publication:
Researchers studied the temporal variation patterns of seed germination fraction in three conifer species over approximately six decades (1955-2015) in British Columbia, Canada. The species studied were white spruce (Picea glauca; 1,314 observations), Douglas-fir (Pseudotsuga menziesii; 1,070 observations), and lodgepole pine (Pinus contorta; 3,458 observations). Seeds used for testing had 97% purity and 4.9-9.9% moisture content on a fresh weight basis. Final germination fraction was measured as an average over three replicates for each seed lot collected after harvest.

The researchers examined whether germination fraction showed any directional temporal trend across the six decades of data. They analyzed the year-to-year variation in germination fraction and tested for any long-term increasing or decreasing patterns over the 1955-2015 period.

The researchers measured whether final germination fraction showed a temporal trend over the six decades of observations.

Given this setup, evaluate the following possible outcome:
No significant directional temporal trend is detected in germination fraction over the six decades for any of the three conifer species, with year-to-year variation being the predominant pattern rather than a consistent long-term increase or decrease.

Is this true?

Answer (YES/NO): NO